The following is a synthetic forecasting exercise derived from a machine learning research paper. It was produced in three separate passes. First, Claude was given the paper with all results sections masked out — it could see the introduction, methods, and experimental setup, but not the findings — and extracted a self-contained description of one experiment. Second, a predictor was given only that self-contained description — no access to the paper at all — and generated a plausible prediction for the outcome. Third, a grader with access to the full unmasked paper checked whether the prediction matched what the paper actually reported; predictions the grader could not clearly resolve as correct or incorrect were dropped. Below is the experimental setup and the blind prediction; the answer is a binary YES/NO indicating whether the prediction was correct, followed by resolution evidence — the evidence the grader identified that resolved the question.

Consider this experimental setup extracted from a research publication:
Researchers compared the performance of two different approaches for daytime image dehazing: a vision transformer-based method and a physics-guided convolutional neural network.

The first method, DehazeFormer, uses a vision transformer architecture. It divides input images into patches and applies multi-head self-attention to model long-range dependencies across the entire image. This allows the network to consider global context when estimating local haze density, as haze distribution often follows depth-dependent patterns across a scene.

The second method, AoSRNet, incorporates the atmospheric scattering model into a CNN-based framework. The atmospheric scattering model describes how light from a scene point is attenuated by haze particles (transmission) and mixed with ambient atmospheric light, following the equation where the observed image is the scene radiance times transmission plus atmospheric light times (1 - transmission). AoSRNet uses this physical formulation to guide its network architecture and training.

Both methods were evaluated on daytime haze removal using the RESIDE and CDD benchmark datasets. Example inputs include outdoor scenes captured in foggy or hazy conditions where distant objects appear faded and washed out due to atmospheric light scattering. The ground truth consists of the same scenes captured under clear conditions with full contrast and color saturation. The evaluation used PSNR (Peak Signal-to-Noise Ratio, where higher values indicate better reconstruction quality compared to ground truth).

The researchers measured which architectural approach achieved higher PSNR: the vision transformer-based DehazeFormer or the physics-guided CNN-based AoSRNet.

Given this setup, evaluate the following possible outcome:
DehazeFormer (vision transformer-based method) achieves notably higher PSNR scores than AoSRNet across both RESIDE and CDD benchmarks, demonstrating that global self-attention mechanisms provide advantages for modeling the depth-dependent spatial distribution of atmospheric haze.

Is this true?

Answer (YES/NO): NO